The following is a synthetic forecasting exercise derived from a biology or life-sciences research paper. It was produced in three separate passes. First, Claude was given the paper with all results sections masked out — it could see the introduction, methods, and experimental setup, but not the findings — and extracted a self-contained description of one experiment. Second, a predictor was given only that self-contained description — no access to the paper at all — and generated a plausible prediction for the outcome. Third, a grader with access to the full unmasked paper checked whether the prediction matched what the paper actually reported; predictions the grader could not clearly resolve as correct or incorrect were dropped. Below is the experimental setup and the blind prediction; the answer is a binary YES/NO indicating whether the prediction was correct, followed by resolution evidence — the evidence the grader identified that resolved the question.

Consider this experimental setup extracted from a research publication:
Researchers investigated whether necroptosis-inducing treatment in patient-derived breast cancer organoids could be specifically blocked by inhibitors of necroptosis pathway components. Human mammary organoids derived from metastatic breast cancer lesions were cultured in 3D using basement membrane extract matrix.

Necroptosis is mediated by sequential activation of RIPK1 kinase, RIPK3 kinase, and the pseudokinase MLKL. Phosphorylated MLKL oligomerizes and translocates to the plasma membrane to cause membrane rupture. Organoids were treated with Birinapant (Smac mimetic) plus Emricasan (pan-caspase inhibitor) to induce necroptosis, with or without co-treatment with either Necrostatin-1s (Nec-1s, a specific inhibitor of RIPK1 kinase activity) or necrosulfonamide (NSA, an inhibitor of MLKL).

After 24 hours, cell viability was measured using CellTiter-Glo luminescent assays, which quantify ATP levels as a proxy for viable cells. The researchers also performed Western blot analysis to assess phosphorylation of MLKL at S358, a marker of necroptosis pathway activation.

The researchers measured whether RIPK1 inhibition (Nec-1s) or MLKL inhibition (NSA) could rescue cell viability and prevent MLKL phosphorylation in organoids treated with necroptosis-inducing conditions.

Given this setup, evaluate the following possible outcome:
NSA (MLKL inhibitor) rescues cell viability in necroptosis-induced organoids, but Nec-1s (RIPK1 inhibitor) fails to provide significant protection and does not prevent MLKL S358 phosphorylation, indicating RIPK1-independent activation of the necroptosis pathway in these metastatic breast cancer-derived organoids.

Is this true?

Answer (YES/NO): NO